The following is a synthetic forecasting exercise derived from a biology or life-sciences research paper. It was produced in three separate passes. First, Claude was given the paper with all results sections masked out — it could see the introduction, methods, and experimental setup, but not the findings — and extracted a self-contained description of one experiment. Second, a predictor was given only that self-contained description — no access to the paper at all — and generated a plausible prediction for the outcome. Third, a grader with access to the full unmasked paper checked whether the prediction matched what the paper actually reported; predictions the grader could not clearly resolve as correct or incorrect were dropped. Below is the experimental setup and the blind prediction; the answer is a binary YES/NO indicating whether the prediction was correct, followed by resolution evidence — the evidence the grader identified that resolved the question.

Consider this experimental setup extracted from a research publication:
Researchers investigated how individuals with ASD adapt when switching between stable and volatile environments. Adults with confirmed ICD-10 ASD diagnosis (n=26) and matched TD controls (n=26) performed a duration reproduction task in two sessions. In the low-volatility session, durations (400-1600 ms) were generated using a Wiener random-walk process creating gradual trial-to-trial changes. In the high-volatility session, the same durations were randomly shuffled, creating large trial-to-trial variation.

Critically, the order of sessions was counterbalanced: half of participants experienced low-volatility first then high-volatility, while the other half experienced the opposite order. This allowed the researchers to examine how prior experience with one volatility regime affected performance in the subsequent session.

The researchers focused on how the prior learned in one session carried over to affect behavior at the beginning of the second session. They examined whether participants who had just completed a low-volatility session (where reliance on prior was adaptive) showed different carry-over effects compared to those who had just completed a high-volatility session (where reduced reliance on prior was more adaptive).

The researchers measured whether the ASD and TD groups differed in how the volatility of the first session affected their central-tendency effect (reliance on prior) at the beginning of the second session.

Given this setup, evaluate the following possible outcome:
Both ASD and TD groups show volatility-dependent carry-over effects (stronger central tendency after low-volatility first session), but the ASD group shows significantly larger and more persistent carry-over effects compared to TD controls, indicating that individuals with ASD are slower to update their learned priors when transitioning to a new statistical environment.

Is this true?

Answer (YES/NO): NO